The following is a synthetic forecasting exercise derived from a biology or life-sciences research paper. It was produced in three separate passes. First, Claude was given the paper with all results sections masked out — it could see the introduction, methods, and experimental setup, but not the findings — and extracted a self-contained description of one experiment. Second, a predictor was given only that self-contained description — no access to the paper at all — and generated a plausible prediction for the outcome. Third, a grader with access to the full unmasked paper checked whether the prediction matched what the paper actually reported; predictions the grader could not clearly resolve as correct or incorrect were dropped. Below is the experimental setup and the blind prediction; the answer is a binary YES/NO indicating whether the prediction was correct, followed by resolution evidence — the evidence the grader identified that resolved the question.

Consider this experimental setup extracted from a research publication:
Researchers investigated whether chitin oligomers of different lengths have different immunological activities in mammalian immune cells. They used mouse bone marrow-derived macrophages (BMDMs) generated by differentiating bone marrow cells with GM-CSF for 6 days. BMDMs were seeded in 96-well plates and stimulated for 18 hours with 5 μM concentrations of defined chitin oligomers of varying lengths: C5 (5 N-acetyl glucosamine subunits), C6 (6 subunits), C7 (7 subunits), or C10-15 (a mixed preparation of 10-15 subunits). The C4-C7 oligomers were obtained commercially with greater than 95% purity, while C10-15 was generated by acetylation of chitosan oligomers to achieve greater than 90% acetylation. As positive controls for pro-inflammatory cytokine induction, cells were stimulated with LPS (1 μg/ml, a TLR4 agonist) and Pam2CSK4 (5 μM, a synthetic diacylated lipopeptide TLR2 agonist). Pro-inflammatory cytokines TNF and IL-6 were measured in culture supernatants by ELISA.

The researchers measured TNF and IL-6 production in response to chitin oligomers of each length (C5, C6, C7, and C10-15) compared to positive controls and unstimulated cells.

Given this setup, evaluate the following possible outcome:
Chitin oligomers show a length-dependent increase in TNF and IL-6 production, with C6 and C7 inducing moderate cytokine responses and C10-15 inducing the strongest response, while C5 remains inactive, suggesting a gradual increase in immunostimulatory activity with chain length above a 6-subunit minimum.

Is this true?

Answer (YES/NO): YES